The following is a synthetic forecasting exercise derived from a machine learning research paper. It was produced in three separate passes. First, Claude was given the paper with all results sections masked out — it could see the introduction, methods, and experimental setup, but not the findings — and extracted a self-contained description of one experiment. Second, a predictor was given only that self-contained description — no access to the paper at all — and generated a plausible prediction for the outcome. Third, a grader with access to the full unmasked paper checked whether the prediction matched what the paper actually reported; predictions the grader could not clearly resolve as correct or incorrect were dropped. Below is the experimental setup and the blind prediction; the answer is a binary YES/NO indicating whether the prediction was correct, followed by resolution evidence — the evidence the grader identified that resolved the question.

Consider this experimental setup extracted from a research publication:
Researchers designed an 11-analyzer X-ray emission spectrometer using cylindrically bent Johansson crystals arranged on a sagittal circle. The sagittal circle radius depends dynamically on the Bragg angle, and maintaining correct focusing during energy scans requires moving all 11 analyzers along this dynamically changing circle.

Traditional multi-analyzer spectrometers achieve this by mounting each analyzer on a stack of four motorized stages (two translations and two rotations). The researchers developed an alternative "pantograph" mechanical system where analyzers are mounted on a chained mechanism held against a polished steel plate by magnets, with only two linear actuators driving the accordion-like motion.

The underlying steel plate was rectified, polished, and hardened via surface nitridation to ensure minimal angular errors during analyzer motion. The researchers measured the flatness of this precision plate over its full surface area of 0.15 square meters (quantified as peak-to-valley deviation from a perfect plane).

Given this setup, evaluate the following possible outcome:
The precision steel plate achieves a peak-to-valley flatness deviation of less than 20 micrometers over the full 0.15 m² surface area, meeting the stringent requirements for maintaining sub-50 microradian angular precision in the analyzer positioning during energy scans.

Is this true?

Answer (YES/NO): NO